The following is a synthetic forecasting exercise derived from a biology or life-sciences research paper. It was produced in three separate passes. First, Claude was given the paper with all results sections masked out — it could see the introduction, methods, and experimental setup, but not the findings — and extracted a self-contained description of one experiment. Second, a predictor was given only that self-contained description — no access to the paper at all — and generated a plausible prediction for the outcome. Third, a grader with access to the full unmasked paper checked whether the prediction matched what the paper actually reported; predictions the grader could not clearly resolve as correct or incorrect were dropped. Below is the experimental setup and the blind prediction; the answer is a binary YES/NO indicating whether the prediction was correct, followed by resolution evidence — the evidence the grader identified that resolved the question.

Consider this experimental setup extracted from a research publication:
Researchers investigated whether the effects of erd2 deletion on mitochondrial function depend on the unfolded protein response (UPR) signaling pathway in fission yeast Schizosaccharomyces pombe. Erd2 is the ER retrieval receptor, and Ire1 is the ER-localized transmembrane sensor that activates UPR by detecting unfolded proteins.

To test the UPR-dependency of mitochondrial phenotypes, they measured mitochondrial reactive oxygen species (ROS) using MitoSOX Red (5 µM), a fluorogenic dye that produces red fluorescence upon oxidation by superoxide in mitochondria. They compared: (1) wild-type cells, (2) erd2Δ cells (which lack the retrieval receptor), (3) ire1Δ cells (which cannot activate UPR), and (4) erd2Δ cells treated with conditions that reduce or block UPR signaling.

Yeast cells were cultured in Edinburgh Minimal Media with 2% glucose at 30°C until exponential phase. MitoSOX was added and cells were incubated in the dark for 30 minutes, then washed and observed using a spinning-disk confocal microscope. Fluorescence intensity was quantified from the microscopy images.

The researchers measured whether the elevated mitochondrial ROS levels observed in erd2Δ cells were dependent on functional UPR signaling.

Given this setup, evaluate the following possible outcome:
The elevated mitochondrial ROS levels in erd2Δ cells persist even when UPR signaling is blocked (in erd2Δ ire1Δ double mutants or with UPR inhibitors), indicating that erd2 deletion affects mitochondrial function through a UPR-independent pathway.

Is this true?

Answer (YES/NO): NO